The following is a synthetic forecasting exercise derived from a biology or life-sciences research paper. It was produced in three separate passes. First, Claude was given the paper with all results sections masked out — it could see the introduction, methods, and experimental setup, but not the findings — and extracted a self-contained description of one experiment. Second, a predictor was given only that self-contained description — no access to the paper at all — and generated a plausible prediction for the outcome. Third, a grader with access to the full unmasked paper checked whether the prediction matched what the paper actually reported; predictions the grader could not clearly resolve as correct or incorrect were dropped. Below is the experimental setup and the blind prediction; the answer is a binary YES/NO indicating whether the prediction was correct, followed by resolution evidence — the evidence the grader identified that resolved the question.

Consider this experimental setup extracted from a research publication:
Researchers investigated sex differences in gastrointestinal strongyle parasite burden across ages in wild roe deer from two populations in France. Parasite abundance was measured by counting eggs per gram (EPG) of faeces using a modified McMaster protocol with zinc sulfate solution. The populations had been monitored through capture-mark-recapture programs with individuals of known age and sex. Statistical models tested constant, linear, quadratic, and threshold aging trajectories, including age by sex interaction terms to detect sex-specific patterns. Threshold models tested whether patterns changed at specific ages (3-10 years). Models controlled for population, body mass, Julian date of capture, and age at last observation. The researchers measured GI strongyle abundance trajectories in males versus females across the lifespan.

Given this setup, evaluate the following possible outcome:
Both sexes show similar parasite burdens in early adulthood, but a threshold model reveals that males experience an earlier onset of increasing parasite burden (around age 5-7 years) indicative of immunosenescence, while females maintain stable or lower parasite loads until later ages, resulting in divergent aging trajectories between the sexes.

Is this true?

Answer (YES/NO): NO